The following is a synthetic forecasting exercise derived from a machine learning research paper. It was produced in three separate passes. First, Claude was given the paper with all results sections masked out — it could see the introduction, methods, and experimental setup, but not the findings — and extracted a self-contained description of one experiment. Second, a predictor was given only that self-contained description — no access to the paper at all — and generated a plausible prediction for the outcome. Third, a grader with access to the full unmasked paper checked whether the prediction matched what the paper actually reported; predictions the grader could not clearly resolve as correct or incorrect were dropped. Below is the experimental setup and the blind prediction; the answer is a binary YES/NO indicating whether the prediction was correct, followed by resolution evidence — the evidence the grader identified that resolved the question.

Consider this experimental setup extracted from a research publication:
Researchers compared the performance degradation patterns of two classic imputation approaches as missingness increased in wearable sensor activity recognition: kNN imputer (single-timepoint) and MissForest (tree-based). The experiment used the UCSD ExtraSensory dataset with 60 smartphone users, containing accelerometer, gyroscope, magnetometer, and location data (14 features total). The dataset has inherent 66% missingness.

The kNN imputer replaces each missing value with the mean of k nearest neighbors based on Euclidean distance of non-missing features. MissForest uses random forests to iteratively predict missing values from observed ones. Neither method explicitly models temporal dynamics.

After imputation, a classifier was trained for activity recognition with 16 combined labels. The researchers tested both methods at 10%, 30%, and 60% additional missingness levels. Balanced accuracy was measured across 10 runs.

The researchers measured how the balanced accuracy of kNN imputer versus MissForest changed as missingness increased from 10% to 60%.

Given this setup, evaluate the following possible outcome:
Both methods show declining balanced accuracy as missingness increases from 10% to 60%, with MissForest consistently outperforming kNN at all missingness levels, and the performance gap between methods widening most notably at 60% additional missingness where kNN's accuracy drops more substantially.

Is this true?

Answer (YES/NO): NO